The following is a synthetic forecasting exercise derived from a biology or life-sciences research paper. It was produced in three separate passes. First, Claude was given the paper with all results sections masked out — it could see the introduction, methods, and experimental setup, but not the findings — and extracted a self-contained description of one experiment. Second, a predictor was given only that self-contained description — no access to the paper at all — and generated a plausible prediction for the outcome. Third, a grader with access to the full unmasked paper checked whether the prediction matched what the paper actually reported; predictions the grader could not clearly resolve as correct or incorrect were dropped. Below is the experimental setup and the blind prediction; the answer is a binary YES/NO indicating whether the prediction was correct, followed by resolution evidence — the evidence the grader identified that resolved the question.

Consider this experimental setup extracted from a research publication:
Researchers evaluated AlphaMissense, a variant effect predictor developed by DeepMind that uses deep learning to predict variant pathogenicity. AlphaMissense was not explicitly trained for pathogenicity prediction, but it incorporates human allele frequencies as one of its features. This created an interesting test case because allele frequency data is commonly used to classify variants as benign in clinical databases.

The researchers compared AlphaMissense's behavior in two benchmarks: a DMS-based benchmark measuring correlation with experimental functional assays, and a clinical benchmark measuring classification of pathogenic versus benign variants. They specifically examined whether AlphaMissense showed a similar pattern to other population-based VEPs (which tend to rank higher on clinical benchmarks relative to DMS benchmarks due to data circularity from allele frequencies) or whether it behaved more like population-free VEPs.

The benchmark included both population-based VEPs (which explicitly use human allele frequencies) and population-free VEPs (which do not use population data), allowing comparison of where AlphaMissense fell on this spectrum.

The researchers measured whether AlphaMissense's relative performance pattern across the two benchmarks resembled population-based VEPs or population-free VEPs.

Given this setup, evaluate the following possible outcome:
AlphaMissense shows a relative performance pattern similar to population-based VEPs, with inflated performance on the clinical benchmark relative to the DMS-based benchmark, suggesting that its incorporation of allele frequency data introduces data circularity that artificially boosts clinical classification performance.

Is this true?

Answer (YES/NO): NO